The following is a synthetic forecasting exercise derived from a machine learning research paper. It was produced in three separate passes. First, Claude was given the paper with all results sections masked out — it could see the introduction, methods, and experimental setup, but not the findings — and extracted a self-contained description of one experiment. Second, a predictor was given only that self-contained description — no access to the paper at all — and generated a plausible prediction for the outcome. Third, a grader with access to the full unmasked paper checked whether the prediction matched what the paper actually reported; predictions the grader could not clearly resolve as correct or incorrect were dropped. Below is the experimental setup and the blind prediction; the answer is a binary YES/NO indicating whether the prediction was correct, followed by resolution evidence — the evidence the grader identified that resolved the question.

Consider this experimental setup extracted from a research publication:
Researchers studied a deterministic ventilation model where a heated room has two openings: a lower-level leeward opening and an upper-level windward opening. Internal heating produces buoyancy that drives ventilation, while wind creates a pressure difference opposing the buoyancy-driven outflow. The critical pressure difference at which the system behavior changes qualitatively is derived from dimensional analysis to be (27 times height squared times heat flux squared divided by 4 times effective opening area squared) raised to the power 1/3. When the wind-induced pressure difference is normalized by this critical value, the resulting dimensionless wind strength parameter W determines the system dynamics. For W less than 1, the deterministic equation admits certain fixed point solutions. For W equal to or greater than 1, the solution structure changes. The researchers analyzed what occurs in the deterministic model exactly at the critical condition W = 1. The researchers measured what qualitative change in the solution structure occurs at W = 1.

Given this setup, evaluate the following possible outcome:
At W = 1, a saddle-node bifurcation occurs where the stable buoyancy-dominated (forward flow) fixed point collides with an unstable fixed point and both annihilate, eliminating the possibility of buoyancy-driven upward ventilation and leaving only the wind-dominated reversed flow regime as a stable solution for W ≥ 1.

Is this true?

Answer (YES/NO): NO